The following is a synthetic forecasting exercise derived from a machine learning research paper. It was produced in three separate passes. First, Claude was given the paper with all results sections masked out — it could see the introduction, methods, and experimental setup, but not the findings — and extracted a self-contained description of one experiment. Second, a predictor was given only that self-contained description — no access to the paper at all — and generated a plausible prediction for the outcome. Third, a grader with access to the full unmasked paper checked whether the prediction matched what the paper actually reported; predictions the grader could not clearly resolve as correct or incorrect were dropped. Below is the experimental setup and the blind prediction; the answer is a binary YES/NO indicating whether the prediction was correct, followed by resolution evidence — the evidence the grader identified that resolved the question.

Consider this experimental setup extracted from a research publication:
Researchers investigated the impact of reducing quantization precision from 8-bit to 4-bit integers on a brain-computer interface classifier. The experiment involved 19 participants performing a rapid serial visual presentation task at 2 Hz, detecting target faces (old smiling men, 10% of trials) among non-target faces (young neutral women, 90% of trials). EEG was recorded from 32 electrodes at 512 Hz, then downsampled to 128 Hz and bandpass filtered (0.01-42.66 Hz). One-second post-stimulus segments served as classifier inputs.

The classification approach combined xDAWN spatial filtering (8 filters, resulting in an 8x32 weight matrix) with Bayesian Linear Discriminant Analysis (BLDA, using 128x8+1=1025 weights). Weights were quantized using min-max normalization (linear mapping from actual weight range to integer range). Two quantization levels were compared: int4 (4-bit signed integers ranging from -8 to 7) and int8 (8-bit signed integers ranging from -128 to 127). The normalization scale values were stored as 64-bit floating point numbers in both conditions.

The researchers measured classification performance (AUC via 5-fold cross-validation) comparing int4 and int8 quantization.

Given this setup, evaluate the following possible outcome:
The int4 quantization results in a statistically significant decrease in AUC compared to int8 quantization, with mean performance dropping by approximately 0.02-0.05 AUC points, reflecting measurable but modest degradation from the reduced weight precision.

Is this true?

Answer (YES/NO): NO